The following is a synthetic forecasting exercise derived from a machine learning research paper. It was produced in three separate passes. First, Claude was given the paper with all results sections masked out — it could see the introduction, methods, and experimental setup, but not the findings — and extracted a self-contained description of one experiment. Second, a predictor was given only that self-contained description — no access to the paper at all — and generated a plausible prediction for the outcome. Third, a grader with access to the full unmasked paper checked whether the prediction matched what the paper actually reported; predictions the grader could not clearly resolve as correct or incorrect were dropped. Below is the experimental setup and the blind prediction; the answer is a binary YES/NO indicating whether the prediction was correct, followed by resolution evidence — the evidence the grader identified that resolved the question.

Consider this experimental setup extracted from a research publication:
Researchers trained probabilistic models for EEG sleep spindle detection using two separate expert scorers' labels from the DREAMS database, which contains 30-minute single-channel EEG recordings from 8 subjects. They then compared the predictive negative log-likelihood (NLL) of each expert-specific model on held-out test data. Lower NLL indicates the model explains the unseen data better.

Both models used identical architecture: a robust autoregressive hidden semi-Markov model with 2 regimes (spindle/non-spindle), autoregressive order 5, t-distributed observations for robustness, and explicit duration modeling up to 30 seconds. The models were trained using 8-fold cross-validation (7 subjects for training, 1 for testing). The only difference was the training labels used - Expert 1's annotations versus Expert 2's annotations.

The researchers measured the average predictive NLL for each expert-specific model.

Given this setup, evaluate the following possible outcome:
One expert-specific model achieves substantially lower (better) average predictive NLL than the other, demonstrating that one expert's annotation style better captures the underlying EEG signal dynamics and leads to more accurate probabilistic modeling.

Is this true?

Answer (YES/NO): YES